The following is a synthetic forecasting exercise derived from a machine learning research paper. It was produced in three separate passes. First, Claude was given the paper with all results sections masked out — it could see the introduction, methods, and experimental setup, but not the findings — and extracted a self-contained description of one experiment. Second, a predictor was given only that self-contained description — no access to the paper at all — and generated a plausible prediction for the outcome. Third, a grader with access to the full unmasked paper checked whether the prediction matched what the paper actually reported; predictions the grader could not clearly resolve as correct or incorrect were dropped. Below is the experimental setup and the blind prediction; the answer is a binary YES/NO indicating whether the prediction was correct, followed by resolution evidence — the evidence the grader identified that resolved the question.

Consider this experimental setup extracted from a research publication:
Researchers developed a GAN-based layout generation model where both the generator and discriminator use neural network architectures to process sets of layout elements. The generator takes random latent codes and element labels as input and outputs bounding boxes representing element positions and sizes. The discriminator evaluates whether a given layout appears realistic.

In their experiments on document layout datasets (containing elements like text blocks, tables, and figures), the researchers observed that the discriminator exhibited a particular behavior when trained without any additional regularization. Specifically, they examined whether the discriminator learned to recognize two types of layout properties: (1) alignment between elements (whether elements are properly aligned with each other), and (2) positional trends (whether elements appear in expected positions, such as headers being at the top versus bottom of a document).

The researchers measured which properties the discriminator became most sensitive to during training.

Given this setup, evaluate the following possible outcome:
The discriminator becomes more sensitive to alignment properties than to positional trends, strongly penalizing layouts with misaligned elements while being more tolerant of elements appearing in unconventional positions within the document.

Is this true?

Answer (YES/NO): YES